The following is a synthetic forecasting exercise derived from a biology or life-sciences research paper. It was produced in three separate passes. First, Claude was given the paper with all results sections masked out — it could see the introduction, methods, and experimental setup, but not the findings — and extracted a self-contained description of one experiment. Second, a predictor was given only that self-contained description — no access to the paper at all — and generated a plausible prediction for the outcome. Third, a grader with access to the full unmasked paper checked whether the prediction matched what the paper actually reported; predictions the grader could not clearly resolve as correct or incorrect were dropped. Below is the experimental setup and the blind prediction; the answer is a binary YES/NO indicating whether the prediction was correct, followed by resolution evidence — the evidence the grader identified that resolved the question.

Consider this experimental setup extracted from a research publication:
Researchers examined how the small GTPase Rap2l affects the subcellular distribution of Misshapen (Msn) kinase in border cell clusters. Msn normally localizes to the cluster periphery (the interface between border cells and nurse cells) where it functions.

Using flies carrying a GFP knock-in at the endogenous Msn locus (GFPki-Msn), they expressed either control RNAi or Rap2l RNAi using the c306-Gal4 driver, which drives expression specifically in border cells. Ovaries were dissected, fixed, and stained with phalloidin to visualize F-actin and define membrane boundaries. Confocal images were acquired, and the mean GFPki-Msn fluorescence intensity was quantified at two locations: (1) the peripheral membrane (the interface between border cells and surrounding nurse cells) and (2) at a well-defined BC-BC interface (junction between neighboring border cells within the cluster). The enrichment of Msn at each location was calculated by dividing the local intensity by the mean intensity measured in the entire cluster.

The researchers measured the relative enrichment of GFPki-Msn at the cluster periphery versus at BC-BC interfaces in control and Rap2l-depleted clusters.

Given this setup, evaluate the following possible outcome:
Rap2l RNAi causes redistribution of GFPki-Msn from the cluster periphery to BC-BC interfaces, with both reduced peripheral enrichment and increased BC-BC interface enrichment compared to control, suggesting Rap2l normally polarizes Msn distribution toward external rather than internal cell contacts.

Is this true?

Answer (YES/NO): YES